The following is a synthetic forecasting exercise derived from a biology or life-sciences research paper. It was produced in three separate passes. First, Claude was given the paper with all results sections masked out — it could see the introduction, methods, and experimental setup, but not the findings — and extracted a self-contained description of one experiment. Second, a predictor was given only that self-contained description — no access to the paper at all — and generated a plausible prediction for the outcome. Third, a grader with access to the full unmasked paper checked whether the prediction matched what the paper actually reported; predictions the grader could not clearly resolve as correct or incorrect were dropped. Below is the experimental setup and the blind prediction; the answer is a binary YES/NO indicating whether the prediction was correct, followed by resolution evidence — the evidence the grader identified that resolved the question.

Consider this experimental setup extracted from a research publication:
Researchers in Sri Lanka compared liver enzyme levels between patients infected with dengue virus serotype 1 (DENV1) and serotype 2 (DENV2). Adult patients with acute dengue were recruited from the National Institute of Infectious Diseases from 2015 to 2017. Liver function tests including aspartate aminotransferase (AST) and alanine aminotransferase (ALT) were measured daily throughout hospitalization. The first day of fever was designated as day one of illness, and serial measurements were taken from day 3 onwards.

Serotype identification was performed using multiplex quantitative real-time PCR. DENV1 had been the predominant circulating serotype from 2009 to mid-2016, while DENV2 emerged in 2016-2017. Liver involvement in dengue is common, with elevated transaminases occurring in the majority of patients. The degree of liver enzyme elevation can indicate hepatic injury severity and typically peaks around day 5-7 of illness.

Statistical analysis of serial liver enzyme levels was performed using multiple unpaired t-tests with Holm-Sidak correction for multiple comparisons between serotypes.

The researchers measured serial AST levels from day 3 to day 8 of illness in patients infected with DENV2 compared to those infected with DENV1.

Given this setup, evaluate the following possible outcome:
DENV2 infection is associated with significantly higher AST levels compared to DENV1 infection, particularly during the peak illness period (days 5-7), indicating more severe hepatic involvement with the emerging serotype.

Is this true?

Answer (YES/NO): NO